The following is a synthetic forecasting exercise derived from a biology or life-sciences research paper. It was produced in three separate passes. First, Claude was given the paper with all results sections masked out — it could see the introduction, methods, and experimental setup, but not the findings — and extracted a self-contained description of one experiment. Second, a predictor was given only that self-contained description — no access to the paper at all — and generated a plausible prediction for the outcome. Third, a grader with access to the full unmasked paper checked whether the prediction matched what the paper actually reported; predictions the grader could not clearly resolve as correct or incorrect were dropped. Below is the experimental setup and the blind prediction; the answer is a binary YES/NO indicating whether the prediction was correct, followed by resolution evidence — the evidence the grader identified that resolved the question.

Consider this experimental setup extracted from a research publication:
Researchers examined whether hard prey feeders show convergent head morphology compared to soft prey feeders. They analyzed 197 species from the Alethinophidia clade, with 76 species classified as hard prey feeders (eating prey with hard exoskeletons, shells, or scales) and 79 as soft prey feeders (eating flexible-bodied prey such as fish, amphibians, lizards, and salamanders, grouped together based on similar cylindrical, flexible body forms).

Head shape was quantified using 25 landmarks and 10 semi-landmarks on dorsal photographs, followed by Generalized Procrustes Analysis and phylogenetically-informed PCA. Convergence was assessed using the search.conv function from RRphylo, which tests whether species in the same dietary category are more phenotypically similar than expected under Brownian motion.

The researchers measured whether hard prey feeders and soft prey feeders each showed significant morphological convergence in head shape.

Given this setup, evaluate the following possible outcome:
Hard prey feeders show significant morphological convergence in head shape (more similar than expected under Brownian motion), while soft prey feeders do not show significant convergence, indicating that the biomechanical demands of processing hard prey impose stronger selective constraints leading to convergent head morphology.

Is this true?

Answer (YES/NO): NO